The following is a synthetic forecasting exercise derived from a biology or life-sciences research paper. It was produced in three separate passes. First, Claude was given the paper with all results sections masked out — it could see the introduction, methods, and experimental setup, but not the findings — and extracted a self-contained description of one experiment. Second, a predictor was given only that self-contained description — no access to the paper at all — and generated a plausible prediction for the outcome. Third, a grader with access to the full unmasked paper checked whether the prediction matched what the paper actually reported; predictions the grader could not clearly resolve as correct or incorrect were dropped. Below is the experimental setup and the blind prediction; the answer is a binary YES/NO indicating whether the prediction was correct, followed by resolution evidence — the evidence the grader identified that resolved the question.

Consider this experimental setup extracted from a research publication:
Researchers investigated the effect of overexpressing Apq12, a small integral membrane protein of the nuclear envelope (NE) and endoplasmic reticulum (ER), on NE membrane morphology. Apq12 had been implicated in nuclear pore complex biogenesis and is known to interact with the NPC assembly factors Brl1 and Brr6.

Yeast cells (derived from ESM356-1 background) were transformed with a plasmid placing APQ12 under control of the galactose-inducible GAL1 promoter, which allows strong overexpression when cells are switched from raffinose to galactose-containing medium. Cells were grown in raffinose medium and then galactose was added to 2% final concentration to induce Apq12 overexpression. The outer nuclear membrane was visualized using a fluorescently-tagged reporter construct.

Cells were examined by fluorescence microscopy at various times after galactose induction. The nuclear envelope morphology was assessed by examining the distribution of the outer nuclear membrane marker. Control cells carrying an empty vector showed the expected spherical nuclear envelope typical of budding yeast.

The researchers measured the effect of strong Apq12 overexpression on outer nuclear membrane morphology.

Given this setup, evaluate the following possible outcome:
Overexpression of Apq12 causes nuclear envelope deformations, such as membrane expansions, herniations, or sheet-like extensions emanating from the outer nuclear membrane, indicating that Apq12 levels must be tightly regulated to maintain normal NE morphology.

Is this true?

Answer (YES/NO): YES